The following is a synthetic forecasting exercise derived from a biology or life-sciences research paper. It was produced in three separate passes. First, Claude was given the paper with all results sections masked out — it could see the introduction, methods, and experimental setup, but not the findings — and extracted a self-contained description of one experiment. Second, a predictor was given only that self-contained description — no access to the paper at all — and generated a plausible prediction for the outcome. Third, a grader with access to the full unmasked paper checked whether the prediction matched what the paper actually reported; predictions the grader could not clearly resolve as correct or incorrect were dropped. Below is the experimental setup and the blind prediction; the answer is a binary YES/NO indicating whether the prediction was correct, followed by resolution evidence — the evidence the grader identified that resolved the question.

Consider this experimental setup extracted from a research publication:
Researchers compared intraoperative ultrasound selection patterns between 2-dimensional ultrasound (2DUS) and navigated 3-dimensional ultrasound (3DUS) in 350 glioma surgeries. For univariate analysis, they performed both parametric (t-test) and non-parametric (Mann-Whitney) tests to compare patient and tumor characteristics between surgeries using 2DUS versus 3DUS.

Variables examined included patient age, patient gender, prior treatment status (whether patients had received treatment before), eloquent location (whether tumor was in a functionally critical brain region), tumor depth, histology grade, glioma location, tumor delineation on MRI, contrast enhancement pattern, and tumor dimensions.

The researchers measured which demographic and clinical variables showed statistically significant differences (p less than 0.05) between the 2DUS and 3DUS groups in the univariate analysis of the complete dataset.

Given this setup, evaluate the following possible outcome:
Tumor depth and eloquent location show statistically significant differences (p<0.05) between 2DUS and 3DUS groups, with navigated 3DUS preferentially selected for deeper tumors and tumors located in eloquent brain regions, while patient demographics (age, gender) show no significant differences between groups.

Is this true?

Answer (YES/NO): NO